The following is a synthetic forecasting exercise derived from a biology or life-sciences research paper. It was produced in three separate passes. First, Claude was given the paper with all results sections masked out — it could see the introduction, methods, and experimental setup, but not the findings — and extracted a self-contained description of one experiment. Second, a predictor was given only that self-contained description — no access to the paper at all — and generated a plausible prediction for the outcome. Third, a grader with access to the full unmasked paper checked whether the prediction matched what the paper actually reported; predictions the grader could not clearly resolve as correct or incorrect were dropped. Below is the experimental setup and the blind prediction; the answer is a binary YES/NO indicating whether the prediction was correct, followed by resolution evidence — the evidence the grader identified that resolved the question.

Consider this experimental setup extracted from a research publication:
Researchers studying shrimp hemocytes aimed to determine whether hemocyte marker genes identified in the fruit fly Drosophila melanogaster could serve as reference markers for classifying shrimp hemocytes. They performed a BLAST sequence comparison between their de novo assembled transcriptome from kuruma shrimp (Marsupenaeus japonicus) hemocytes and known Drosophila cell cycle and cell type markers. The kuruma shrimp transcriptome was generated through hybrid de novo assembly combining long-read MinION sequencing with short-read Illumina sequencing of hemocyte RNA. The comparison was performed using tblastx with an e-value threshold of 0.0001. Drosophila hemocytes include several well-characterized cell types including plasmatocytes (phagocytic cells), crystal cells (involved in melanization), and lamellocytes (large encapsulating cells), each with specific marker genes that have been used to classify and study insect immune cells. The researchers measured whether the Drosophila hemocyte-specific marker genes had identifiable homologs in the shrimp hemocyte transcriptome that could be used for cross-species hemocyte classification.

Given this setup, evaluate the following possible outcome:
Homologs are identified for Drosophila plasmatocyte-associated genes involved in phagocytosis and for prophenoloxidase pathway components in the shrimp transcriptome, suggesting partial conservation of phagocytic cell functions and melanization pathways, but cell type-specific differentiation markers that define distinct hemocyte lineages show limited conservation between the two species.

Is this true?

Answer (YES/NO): NO